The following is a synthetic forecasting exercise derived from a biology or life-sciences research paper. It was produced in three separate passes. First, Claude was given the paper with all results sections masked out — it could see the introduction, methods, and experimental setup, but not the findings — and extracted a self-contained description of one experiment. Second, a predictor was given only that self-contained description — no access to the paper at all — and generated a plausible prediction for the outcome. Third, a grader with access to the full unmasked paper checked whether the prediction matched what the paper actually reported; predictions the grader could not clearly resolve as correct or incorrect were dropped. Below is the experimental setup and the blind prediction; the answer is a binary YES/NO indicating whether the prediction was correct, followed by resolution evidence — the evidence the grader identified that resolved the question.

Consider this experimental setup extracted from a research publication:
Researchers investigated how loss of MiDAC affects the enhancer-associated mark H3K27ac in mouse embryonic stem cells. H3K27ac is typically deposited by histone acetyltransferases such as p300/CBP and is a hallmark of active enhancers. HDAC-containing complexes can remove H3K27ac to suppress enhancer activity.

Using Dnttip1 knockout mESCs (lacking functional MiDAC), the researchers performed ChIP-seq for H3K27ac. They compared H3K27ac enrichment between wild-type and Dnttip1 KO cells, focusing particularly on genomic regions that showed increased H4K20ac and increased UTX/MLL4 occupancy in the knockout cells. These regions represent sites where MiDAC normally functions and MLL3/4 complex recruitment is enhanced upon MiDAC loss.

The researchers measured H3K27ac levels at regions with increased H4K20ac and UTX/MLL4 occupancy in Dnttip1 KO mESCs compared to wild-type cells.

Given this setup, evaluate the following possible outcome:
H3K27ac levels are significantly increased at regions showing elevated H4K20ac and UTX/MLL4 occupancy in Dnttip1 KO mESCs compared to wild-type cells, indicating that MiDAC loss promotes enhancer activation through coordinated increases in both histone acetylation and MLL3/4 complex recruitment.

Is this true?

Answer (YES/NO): YES